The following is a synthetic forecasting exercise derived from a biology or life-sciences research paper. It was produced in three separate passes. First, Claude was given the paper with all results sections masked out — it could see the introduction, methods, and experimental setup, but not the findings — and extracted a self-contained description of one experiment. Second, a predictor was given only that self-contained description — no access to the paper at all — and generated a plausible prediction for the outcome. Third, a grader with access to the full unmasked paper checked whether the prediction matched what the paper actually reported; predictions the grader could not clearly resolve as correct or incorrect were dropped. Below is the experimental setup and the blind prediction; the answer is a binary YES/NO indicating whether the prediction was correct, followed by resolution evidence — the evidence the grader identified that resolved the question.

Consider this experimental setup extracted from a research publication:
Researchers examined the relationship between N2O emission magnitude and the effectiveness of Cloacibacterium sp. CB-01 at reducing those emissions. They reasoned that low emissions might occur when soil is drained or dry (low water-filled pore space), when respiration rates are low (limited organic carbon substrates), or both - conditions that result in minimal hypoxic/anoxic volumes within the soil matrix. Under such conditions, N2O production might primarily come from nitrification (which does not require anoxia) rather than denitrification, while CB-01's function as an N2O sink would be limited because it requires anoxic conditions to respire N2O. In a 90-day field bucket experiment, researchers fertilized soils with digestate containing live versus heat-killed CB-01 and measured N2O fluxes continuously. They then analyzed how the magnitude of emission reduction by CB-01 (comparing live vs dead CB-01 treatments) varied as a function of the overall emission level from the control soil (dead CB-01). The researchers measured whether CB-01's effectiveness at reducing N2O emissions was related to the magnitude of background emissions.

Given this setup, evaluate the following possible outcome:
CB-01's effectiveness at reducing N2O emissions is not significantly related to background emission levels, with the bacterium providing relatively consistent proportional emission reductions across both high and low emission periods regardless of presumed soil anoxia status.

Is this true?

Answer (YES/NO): NO